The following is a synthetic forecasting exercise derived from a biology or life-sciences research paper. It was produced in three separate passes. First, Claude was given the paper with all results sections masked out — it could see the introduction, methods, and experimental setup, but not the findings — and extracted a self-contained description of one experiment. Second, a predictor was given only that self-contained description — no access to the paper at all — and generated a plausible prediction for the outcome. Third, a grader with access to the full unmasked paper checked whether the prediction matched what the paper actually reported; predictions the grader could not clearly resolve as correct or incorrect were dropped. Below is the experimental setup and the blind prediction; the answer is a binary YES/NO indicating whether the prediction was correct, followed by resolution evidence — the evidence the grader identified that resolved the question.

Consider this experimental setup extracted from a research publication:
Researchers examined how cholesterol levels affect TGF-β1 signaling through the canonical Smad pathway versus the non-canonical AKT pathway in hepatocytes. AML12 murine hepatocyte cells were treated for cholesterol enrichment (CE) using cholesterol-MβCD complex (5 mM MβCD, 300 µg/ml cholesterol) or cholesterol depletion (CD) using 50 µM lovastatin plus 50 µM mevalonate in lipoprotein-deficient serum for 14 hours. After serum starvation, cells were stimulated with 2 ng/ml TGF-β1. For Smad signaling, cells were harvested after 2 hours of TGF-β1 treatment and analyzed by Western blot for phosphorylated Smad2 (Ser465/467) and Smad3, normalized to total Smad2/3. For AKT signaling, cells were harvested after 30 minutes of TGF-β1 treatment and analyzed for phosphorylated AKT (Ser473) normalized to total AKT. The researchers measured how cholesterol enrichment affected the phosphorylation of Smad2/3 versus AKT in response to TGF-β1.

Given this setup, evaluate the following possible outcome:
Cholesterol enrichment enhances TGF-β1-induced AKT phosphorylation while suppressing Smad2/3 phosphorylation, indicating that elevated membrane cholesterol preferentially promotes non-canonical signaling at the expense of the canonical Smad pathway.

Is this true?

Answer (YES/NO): NO